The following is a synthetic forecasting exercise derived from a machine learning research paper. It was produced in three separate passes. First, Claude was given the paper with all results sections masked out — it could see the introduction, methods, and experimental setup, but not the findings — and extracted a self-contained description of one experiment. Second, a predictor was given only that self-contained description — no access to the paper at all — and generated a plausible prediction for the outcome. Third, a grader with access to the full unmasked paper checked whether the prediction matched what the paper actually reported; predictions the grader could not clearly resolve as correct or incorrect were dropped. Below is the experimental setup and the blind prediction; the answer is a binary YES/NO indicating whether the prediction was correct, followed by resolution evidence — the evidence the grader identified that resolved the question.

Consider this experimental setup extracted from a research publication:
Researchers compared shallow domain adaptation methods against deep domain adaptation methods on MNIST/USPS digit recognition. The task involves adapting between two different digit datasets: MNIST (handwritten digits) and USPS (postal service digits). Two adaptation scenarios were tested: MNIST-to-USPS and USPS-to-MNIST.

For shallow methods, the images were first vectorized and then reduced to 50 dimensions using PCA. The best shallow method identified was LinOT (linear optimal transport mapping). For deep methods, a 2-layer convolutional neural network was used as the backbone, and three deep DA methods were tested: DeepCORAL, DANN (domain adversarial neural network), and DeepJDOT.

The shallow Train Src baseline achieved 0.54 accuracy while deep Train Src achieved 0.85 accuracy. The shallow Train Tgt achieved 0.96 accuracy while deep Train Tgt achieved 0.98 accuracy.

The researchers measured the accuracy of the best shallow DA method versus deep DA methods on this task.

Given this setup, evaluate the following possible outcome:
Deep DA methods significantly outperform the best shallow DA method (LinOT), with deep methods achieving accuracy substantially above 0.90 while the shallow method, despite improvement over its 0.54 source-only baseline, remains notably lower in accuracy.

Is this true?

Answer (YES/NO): YES